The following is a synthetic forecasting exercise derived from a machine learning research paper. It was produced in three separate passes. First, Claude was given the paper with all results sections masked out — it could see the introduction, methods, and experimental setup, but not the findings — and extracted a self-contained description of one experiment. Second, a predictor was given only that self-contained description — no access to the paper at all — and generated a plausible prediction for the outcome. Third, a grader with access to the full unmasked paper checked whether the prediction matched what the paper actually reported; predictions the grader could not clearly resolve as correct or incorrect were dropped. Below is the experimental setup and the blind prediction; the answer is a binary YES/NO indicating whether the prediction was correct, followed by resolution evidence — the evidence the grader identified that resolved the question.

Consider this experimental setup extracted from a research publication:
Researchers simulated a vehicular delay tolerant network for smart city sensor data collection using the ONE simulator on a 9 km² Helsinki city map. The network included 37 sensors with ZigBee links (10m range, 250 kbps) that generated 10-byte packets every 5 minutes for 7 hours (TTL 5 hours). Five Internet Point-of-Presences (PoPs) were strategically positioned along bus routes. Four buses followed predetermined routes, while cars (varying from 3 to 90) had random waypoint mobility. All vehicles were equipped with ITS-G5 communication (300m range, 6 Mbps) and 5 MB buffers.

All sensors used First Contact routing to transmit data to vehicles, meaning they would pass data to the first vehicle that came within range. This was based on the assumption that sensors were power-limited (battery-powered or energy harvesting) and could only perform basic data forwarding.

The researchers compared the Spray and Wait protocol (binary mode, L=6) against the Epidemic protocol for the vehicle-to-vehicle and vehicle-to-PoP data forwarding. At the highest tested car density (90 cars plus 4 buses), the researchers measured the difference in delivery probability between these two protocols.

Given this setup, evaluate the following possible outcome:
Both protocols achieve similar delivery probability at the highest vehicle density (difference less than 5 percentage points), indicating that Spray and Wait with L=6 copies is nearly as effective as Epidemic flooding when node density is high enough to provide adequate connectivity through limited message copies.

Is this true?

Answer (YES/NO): YES